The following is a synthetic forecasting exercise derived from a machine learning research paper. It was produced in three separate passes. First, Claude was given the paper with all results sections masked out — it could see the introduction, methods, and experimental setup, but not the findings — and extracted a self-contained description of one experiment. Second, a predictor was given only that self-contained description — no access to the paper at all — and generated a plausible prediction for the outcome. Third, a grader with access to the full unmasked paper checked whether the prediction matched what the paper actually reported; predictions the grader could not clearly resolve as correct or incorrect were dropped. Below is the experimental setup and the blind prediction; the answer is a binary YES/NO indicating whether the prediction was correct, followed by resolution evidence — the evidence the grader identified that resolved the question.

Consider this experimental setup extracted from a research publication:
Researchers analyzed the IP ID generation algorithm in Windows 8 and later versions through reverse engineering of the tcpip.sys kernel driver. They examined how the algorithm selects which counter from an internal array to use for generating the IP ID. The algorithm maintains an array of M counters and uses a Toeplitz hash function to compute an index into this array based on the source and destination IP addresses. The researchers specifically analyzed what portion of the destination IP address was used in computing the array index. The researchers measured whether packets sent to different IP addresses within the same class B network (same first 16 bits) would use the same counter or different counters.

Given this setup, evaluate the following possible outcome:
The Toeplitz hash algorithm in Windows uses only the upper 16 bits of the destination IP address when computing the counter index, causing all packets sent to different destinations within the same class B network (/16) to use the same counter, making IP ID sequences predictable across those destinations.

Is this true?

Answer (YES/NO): YES